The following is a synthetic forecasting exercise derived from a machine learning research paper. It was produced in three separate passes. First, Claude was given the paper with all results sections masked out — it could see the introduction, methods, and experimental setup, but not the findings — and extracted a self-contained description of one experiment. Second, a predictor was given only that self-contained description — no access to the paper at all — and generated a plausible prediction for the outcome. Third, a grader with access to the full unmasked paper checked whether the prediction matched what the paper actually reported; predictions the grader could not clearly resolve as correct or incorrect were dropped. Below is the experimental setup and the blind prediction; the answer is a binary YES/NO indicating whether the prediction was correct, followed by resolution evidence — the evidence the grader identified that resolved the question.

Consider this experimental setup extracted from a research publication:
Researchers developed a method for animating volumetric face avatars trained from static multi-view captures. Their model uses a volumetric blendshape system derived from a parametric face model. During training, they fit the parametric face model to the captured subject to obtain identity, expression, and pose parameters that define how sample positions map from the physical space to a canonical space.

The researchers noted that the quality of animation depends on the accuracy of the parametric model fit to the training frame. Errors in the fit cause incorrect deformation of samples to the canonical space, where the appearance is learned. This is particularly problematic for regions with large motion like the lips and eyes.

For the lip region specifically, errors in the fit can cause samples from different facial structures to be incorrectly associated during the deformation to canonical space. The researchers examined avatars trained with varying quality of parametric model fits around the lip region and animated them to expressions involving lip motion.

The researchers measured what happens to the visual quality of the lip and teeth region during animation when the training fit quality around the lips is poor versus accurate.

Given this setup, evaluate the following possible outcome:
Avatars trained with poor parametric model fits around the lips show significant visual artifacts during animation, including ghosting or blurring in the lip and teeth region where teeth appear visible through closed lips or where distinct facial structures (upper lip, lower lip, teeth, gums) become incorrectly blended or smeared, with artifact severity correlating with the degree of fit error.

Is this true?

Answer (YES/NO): NO